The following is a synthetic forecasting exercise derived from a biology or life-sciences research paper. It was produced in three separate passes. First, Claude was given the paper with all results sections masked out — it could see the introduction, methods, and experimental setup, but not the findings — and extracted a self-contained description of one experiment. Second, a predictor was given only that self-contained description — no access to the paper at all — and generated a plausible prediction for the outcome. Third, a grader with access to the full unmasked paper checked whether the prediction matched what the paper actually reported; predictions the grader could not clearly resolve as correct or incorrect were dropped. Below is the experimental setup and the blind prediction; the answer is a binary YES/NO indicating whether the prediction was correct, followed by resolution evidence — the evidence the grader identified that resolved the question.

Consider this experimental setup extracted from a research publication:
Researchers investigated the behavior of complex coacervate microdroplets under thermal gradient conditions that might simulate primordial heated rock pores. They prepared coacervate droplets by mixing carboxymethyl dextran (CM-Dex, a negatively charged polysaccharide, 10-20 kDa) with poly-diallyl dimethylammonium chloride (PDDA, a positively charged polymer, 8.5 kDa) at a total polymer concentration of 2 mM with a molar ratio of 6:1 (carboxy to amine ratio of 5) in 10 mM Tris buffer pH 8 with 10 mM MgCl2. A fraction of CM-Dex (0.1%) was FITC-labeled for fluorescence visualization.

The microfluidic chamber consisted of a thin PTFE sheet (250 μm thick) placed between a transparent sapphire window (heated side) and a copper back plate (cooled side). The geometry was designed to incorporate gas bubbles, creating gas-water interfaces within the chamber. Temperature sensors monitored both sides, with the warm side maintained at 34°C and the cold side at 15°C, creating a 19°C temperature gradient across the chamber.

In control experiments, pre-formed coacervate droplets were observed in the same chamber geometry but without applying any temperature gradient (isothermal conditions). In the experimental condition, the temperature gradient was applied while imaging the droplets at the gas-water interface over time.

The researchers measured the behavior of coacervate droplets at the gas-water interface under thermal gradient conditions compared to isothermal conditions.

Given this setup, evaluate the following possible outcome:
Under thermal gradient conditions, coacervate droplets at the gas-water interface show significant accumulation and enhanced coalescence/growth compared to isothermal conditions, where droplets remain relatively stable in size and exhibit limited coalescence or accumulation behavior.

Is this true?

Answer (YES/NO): NO